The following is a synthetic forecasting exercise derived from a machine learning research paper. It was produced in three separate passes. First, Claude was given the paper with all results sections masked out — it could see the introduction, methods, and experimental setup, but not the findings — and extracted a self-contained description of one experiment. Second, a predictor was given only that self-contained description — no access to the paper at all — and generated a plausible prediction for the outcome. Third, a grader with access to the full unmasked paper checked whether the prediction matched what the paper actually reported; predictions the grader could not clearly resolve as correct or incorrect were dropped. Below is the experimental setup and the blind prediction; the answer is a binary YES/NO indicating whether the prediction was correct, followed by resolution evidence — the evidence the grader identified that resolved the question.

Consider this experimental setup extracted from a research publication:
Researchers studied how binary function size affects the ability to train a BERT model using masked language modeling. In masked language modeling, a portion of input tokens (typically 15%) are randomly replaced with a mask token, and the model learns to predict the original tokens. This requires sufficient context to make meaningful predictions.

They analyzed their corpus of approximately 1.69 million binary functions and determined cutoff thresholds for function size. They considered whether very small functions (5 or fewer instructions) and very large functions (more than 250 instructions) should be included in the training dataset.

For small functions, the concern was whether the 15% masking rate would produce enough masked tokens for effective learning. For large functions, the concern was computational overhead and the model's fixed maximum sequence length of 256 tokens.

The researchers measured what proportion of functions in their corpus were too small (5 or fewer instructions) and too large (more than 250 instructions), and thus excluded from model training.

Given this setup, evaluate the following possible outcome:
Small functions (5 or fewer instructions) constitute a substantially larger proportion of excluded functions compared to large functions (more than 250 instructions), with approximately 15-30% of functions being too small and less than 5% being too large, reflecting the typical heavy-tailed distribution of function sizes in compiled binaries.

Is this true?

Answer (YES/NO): YES